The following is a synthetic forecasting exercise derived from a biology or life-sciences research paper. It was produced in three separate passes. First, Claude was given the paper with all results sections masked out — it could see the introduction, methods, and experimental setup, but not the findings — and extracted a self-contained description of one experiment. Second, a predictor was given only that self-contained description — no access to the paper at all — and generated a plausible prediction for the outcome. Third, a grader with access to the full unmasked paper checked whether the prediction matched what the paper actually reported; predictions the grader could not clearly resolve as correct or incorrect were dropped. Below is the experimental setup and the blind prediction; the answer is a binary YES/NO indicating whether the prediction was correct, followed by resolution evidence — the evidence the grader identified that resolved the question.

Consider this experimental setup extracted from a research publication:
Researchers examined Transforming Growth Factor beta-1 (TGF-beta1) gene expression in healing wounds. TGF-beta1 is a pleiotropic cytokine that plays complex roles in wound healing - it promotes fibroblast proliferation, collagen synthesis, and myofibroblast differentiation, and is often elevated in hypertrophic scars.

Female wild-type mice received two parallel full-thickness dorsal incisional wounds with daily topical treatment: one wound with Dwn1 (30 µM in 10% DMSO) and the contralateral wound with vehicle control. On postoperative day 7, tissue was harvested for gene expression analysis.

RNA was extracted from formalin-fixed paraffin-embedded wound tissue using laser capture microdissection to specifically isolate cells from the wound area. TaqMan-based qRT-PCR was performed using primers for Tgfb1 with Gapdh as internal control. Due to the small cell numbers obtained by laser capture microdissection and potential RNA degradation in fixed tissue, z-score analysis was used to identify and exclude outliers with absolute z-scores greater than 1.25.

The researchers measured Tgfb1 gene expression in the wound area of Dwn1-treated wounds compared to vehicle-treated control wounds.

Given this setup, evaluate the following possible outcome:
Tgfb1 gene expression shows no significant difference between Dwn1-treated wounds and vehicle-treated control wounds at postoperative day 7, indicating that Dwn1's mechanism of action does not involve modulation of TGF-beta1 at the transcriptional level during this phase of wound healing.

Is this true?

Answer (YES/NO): NO